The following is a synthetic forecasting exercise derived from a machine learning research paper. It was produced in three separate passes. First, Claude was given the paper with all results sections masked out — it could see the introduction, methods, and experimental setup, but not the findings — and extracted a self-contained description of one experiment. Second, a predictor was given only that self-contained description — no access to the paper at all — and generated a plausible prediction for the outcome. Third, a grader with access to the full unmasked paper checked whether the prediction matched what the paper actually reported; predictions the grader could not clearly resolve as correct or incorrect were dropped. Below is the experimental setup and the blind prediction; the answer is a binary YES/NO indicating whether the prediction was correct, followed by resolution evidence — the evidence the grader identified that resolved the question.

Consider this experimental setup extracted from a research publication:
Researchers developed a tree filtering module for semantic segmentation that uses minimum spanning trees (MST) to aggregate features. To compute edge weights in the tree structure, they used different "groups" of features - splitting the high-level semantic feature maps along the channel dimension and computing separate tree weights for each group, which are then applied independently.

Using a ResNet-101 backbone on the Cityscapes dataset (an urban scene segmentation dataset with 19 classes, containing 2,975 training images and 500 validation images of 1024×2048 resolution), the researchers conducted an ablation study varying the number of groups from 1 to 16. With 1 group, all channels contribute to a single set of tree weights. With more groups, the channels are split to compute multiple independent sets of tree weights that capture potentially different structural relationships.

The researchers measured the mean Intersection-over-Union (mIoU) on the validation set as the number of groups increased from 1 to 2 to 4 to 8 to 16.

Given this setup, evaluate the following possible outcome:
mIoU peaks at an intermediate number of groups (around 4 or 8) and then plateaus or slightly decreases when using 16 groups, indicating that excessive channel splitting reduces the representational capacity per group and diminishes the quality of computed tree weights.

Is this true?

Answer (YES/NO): NO